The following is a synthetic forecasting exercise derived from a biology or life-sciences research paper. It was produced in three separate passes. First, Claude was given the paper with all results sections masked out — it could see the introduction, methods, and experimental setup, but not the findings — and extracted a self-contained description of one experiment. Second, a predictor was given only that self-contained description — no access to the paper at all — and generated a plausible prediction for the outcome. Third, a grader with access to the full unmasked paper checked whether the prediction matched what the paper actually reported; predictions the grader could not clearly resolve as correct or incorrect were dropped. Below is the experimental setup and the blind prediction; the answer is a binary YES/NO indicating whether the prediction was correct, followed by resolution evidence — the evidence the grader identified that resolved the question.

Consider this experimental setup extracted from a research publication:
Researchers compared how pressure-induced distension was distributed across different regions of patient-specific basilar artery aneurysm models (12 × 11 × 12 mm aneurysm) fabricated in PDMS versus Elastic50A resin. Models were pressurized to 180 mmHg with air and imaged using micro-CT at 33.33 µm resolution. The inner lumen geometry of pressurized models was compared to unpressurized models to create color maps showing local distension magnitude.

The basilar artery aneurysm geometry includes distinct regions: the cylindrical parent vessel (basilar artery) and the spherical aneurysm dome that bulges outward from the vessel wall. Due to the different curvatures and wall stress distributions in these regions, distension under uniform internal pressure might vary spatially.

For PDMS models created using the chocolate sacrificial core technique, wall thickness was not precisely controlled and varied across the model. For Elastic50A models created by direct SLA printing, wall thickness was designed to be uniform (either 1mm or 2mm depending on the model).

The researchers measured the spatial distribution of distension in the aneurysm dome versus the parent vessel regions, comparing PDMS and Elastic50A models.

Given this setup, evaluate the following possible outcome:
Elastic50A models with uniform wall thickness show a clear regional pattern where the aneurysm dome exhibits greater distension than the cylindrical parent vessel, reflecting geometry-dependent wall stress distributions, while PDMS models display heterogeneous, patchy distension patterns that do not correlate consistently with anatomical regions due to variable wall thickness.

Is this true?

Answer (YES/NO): NO